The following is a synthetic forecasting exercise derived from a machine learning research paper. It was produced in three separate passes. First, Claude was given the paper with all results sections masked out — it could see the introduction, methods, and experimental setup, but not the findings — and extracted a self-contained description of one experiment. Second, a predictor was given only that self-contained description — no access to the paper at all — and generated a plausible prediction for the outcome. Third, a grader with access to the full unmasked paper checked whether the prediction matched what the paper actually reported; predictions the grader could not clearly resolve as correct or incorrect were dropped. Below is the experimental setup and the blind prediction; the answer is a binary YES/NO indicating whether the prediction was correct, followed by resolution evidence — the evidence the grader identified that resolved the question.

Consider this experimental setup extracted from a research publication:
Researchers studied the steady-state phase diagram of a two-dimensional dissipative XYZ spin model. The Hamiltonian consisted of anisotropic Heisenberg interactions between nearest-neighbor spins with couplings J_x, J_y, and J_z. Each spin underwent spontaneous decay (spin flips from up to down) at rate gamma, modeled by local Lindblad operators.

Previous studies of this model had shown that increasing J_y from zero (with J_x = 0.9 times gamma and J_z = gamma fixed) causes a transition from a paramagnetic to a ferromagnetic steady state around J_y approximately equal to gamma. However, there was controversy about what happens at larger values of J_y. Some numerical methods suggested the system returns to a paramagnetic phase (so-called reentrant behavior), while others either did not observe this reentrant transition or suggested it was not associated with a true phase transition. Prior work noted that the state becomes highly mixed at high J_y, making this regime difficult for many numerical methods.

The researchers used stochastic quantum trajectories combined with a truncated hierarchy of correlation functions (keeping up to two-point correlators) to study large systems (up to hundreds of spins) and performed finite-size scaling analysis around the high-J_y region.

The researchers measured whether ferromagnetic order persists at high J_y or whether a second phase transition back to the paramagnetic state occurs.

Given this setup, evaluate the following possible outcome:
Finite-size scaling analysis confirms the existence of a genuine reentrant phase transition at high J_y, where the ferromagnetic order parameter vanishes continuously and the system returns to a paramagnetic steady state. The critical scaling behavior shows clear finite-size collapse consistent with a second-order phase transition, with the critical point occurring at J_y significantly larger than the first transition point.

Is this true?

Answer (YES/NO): YES